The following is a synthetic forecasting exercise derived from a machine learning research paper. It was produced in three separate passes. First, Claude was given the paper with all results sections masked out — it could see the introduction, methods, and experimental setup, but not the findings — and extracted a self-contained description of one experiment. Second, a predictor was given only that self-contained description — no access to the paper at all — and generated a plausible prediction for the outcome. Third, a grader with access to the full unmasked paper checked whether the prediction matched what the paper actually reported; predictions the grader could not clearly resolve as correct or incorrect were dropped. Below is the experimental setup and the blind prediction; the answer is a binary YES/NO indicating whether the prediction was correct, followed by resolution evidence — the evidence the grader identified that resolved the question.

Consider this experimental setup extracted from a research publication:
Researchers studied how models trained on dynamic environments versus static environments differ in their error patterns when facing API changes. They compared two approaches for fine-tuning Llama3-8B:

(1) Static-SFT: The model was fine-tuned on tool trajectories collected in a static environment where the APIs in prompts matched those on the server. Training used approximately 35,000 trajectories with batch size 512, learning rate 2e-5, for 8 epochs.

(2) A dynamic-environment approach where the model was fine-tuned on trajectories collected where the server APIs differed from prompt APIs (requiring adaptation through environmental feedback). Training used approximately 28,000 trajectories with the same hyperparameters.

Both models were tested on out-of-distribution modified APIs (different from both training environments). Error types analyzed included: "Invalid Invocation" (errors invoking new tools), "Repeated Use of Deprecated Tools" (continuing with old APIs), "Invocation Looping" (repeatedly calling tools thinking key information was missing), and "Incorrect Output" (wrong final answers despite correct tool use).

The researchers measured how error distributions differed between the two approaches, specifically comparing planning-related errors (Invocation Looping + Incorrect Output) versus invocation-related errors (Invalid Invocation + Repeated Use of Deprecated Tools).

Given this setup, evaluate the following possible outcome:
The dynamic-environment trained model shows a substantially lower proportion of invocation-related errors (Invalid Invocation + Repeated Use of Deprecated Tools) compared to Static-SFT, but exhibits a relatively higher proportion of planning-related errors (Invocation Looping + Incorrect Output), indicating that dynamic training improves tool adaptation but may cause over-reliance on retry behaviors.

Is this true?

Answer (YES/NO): YES